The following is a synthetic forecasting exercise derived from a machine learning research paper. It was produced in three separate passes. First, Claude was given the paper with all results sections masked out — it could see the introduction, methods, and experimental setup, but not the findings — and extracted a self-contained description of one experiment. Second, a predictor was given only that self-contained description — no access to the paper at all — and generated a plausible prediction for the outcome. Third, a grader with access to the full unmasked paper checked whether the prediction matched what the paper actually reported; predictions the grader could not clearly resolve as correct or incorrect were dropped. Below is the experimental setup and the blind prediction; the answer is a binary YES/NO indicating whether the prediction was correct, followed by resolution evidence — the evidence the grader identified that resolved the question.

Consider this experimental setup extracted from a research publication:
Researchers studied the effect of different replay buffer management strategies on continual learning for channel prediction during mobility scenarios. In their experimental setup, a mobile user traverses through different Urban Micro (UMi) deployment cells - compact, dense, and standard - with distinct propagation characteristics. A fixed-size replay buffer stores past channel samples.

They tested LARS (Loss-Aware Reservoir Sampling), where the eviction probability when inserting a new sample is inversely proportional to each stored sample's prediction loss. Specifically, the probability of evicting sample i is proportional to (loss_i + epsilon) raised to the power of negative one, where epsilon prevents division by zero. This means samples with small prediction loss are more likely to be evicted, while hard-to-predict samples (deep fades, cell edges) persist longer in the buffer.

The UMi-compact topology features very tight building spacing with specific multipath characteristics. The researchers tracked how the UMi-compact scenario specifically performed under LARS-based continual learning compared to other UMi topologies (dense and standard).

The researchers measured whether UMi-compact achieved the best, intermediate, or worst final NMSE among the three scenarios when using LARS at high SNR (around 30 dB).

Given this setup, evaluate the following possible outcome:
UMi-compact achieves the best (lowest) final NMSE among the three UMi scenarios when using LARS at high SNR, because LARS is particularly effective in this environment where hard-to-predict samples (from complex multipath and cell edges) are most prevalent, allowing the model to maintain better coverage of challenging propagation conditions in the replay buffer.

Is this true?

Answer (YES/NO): YES